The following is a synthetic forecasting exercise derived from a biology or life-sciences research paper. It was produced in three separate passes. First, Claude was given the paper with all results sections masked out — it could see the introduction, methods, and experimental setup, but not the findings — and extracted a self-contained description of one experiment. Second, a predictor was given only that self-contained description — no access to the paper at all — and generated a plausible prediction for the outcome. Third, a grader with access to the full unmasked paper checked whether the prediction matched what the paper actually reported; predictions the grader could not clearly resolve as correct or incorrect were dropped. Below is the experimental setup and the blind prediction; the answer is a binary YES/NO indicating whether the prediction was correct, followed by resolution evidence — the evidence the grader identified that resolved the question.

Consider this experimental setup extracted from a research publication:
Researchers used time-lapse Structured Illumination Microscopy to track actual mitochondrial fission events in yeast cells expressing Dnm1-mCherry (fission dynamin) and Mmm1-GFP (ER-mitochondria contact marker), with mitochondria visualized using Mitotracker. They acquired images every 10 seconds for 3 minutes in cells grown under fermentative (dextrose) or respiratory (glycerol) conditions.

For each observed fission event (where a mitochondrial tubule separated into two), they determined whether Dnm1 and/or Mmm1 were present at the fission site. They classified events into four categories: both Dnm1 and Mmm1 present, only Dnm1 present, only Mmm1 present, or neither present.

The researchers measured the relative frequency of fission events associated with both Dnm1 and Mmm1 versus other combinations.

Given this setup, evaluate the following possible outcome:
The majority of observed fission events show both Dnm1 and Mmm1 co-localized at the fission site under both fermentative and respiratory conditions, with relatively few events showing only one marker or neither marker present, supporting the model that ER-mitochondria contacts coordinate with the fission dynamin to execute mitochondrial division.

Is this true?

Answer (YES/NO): YES